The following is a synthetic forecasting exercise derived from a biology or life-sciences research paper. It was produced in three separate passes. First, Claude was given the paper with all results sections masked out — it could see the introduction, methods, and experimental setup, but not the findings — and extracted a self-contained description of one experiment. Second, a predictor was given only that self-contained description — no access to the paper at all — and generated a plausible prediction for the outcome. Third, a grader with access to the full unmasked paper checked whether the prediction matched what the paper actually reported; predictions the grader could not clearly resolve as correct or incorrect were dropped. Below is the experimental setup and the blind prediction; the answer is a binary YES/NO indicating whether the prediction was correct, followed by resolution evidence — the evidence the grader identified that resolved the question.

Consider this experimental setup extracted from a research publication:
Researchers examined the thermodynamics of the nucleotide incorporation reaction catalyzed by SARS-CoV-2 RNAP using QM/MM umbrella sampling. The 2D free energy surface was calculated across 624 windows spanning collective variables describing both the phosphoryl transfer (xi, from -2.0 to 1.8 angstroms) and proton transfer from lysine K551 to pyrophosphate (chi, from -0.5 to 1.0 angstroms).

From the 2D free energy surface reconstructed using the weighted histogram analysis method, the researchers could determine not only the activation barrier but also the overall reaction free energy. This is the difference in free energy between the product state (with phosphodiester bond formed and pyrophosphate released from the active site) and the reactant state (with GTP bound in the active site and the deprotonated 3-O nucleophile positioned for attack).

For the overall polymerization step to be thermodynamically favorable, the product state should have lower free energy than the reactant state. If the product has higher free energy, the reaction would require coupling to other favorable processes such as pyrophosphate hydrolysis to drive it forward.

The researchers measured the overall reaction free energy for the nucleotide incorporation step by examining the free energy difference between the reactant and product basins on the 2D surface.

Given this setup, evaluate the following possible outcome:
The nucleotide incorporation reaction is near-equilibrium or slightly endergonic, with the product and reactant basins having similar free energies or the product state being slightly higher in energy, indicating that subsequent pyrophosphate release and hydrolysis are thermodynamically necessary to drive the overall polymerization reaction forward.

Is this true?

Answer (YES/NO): NO